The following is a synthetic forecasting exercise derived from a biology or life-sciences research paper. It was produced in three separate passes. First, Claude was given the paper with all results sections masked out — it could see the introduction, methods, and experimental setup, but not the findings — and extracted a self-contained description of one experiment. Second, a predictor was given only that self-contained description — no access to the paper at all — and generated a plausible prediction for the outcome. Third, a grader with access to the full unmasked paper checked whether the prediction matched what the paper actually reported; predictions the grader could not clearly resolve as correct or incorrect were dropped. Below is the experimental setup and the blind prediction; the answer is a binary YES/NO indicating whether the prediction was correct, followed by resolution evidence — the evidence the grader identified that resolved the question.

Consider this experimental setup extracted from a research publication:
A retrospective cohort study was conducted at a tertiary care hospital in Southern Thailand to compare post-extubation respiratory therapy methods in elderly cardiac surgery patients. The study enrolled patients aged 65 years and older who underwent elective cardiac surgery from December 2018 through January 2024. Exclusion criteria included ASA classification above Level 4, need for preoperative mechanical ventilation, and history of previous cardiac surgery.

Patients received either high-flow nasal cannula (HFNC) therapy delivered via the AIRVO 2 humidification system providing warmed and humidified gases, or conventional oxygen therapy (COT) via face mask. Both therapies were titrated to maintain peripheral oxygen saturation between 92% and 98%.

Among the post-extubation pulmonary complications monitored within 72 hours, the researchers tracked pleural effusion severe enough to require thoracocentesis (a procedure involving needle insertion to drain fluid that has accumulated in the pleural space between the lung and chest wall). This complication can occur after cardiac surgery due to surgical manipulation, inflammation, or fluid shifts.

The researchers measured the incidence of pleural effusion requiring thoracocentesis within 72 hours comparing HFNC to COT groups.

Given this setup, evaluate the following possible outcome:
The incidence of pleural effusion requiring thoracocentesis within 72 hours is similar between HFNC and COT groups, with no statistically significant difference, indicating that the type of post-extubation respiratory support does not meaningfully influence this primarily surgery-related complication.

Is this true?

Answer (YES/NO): YES